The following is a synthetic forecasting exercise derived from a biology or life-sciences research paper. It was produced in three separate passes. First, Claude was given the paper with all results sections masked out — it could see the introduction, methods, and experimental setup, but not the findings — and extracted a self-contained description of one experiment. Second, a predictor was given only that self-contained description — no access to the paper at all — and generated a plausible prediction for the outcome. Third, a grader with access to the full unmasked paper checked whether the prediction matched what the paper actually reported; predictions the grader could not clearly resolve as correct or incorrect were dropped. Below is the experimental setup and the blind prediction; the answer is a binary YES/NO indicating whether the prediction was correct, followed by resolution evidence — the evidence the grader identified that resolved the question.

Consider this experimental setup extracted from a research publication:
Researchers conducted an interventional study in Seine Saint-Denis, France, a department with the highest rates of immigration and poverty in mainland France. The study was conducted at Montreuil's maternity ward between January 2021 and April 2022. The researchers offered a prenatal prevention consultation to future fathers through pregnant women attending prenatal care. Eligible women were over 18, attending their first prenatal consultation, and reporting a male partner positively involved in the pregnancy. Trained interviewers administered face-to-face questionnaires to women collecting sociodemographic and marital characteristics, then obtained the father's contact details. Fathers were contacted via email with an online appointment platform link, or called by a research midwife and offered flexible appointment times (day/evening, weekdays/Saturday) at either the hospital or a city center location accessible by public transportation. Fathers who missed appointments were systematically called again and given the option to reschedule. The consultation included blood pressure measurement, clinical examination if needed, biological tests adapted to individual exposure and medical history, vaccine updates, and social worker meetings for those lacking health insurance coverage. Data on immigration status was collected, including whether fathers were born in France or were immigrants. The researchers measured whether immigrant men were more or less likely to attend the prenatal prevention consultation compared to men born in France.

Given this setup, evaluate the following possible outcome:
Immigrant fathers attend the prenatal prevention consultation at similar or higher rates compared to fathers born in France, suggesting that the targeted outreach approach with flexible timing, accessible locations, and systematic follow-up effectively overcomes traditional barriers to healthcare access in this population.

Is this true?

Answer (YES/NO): YES